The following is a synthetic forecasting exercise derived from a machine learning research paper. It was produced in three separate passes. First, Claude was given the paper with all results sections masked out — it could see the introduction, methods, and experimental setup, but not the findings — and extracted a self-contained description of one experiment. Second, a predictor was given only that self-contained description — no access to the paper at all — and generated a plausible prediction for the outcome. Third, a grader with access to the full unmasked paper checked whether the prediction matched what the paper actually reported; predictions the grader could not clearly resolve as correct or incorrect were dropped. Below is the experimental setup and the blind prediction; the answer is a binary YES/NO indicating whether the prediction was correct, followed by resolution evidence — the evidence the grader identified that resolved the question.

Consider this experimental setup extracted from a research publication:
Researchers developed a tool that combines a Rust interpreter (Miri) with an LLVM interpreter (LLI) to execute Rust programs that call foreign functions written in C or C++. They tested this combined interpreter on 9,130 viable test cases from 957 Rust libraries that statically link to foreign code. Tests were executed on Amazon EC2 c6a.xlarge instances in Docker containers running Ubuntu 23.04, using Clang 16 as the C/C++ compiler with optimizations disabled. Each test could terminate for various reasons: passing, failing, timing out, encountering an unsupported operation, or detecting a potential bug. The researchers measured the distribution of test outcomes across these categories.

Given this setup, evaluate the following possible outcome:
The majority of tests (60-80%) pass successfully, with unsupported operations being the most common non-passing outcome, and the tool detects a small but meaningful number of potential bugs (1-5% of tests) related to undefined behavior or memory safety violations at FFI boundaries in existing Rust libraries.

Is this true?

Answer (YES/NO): NO